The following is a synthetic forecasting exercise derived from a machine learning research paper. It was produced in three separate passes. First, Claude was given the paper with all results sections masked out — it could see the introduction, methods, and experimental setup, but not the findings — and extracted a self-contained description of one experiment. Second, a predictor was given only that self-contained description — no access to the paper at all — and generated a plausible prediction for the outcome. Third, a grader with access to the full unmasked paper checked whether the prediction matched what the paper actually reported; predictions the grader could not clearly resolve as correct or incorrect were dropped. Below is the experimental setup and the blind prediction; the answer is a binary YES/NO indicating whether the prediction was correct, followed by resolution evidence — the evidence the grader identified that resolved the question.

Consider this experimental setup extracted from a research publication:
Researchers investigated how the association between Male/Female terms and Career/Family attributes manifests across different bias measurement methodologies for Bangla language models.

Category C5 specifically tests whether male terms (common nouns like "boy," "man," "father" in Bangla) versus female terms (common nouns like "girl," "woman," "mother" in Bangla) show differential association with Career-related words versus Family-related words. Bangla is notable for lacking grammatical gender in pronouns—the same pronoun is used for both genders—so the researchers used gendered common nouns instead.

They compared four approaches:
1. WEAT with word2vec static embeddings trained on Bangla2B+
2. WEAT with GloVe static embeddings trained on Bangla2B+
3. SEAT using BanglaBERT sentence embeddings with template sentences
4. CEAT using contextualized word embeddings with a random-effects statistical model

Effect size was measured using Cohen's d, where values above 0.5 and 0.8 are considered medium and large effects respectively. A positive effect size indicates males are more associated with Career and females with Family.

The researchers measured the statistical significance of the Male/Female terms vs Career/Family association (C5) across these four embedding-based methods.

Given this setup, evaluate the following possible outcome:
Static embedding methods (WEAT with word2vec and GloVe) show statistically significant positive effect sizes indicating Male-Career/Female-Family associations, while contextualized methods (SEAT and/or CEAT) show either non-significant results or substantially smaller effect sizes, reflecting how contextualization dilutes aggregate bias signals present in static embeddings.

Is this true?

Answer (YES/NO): NO